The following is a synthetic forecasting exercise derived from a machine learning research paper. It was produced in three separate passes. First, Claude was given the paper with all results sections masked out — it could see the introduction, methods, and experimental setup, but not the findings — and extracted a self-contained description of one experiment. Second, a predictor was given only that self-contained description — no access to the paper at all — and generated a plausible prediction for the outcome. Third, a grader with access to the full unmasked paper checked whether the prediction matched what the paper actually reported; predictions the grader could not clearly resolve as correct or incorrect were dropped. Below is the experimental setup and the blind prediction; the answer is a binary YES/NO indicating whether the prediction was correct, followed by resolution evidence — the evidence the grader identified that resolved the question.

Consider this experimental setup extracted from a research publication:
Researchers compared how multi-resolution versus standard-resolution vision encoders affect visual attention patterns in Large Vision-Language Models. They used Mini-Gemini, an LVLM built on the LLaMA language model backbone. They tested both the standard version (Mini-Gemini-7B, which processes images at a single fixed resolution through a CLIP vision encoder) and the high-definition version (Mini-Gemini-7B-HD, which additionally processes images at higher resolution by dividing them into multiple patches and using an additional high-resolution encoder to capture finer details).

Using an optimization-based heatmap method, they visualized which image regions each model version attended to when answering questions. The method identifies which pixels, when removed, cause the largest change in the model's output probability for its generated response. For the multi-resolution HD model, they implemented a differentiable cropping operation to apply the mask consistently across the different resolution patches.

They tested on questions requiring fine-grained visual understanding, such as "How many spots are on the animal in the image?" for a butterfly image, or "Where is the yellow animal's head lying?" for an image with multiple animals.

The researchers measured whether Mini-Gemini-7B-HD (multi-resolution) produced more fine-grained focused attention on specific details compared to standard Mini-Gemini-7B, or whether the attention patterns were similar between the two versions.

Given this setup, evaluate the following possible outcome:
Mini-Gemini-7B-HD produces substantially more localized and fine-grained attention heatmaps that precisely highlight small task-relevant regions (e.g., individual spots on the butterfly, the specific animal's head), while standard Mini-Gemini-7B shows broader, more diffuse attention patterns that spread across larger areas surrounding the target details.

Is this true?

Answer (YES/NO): NO